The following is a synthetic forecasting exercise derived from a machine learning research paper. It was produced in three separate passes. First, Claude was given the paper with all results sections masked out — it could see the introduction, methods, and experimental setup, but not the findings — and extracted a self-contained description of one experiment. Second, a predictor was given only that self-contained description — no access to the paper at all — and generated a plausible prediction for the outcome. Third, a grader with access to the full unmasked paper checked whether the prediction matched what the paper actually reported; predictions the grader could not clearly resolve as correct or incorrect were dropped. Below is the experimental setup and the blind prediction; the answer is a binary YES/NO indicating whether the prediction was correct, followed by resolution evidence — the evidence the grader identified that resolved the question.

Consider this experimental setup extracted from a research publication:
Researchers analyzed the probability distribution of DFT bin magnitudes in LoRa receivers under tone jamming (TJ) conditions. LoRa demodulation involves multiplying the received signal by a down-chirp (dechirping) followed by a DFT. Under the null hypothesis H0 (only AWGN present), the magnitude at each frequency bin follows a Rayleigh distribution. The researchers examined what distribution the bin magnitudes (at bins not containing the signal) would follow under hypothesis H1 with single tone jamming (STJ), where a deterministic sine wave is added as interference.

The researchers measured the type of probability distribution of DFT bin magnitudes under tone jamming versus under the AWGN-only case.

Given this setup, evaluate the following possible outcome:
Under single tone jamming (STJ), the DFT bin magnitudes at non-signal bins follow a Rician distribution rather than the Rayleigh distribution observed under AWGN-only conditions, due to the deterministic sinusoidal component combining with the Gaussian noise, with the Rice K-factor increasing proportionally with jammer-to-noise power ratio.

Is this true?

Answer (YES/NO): YES